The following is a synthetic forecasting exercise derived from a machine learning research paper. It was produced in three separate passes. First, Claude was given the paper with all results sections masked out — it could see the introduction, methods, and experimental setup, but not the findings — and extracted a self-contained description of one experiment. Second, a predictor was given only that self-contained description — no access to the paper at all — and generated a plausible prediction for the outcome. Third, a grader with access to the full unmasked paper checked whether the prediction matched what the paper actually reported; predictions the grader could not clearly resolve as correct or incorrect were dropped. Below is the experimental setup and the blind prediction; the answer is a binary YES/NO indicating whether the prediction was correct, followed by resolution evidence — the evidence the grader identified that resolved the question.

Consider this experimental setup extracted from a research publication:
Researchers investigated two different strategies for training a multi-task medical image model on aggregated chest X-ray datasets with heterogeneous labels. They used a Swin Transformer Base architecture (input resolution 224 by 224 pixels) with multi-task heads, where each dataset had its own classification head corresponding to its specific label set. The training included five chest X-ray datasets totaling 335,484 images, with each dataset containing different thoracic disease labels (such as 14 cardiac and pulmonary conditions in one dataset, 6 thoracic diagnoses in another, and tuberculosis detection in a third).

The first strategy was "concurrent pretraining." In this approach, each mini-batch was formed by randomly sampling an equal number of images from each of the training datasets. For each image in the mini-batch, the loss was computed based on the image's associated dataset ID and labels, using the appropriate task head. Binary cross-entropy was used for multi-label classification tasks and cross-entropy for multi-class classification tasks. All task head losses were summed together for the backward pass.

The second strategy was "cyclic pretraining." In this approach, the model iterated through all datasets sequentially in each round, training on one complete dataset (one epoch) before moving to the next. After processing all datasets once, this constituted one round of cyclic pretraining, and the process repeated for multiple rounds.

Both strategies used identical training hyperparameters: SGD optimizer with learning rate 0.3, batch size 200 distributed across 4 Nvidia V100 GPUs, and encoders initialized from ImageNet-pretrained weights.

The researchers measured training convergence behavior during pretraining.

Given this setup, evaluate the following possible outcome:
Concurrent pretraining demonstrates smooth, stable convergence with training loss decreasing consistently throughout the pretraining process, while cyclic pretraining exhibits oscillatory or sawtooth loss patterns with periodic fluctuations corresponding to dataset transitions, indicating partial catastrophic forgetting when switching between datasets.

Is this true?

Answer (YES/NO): NO